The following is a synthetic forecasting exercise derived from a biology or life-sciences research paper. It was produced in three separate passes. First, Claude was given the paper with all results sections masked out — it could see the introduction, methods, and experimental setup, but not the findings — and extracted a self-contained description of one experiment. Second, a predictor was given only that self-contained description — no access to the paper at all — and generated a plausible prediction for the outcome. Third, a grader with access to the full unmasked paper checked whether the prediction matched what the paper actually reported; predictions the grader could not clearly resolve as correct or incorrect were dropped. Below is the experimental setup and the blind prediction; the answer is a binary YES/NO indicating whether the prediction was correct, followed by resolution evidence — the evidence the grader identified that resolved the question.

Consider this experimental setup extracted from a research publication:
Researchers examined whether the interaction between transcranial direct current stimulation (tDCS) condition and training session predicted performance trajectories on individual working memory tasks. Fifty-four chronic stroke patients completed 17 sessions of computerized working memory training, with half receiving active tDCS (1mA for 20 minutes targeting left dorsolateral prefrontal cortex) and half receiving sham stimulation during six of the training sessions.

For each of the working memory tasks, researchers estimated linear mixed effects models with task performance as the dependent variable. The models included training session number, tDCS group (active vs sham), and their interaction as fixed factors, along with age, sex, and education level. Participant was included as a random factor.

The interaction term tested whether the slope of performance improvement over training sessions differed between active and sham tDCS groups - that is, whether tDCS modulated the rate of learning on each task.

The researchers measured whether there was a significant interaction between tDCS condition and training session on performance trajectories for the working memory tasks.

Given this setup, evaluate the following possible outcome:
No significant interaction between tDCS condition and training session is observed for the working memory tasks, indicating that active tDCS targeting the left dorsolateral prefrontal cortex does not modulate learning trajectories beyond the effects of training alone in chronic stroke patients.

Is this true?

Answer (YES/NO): YES